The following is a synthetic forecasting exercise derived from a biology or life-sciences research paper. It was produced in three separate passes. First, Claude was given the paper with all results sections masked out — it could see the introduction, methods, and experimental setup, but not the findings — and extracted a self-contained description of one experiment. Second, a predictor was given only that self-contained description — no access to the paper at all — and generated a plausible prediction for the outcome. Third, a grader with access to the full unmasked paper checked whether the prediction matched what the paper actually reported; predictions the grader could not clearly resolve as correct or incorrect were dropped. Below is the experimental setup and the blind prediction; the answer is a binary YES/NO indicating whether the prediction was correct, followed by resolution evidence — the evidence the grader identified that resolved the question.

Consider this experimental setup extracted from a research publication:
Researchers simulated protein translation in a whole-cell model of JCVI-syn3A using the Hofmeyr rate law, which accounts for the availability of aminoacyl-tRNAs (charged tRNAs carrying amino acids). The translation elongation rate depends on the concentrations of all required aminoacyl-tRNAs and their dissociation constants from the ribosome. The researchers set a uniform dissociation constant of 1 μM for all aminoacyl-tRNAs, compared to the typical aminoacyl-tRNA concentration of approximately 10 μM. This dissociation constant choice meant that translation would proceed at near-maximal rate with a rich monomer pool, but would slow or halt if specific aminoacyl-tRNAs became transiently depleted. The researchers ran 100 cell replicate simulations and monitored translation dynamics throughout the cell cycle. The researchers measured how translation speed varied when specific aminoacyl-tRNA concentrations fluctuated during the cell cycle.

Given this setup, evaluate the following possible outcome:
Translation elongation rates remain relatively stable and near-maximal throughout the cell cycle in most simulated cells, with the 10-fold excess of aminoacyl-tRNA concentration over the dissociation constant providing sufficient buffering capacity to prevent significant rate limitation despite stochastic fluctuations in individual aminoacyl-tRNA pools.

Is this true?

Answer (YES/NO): NO